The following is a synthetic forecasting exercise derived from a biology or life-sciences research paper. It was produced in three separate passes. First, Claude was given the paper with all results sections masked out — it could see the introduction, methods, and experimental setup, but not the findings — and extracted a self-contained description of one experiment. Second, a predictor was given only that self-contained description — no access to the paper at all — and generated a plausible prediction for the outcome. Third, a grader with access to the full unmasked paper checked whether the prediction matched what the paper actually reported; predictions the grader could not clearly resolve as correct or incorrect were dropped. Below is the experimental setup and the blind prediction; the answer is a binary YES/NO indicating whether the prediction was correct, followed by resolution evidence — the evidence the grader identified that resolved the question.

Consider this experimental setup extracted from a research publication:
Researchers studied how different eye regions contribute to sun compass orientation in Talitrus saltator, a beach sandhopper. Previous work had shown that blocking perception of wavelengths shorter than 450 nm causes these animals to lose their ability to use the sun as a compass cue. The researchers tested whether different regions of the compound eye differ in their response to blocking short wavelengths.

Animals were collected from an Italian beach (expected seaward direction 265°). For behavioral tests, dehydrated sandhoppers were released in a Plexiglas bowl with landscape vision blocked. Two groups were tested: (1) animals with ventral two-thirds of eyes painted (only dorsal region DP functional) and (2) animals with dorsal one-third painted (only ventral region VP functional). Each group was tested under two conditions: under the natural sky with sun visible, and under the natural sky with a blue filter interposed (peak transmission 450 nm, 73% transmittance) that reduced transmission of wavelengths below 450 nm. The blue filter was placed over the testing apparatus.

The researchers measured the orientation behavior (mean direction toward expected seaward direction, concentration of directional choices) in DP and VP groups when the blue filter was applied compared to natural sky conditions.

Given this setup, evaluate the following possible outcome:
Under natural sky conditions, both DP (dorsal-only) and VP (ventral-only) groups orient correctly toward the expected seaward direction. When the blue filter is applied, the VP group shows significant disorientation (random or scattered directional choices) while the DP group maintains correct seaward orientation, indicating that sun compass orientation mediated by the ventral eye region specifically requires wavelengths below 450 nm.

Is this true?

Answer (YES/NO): NO